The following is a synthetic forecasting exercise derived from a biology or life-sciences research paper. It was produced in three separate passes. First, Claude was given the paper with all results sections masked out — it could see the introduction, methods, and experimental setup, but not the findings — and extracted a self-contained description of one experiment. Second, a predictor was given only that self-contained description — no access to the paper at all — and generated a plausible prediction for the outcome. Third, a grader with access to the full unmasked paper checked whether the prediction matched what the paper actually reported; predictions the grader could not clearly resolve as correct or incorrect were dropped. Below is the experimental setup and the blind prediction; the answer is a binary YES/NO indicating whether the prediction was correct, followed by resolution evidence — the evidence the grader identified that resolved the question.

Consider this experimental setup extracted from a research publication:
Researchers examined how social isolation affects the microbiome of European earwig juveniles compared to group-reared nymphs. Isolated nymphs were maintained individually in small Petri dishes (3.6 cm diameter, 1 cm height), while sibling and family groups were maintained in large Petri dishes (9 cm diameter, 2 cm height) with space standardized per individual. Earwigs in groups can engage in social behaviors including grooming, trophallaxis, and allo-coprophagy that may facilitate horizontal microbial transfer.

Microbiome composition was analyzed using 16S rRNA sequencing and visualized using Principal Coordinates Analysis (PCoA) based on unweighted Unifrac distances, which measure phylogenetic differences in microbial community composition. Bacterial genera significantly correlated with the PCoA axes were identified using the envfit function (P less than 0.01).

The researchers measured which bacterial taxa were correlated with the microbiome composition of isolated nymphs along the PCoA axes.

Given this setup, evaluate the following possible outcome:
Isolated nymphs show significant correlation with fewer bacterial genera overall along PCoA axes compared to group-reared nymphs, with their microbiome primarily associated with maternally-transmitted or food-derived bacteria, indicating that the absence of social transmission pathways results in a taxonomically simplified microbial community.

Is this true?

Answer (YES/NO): NO